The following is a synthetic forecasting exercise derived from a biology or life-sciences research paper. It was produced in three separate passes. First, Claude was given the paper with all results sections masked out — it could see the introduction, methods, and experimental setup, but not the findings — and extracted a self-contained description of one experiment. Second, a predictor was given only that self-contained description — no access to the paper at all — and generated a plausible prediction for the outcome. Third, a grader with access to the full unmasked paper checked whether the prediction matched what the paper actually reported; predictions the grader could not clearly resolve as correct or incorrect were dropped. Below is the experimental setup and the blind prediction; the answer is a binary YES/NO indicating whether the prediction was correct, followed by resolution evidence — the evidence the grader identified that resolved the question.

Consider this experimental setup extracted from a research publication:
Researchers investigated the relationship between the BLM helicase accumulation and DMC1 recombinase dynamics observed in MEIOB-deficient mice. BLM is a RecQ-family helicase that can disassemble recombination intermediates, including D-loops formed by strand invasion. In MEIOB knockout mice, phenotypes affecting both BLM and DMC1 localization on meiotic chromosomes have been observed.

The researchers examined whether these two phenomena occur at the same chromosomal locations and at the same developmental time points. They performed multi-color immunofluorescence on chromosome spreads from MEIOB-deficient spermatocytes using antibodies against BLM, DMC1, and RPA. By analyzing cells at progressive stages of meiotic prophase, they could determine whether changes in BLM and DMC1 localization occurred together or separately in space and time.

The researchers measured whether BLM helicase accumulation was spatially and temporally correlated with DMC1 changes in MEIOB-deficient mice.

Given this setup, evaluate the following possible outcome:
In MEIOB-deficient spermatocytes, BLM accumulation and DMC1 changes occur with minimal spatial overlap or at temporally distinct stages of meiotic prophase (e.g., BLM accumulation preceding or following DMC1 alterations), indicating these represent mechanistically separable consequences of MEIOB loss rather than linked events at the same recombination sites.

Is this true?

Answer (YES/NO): NO